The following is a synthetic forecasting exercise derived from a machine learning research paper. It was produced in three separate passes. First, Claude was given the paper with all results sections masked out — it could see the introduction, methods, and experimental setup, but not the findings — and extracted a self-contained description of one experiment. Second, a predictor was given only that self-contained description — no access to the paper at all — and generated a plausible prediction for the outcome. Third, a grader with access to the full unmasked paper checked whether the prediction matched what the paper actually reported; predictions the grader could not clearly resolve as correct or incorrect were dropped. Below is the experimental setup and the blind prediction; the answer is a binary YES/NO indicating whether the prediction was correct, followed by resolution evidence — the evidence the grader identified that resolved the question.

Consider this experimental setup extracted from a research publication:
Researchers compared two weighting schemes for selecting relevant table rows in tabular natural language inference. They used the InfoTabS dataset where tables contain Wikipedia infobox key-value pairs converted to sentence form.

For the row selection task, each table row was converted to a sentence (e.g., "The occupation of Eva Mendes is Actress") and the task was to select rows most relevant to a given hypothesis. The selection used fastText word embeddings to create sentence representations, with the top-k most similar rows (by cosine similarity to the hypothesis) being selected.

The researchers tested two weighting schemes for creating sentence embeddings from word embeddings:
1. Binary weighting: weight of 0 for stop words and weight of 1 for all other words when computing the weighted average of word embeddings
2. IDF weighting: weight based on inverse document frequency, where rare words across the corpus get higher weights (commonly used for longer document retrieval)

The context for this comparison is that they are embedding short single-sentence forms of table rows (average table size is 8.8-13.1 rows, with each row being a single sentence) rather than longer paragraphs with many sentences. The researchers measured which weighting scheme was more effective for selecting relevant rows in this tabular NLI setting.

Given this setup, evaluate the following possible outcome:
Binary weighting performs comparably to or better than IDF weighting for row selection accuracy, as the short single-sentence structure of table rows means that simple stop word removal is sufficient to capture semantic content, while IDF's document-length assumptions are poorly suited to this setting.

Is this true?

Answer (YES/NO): YES